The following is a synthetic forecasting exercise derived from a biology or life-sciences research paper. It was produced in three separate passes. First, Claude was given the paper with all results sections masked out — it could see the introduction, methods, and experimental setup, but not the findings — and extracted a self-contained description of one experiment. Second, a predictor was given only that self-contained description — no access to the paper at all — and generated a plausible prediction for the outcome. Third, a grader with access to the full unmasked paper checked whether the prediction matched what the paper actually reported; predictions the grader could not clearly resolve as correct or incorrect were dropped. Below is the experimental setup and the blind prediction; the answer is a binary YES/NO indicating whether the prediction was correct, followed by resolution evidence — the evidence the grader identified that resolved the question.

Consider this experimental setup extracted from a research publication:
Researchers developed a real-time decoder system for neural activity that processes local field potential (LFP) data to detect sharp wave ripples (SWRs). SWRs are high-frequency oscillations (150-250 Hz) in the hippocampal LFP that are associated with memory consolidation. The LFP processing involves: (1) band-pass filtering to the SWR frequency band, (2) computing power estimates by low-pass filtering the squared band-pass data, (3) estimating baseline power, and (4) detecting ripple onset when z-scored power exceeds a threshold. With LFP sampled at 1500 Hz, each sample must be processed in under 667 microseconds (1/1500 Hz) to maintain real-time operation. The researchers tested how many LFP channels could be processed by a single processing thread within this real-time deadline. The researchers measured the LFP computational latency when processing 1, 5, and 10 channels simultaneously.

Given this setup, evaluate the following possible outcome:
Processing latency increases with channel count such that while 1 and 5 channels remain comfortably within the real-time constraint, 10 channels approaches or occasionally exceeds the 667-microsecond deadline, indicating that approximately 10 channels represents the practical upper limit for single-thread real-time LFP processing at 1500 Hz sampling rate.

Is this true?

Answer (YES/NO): NO